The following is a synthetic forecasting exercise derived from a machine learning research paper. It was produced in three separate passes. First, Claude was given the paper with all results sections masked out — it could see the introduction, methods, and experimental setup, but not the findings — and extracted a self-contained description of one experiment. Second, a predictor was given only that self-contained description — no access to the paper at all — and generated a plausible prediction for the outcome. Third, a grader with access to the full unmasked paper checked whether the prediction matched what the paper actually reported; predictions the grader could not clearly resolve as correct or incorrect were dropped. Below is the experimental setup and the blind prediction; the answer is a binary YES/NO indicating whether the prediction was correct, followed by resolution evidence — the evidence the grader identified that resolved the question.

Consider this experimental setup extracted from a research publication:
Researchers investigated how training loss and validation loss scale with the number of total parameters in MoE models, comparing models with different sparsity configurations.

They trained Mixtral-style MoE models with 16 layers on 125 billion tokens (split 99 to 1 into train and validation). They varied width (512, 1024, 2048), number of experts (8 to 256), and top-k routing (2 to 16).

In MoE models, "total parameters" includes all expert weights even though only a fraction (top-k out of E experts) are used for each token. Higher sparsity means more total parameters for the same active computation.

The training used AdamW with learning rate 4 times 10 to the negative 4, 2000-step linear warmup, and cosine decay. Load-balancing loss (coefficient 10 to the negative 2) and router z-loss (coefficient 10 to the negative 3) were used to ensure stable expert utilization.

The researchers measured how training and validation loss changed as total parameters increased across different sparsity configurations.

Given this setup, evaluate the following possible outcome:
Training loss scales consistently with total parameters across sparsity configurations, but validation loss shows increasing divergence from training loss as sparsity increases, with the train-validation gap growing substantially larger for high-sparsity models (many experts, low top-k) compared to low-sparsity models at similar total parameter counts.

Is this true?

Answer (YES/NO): NO